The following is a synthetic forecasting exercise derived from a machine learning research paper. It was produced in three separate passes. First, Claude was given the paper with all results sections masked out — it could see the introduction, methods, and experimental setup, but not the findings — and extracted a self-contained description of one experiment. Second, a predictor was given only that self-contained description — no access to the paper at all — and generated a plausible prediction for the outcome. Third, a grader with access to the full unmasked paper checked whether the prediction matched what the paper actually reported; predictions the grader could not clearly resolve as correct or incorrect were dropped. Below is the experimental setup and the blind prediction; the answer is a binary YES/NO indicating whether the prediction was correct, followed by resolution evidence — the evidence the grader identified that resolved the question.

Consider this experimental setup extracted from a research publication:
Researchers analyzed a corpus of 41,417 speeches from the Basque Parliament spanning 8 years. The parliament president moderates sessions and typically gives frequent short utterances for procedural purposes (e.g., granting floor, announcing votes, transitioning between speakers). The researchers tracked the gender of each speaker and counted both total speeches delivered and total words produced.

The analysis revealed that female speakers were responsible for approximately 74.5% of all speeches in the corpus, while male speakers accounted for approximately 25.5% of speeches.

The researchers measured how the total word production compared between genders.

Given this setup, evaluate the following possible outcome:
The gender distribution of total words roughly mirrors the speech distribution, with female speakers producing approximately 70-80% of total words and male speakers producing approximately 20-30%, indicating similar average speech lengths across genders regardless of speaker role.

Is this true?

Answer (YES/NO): NO